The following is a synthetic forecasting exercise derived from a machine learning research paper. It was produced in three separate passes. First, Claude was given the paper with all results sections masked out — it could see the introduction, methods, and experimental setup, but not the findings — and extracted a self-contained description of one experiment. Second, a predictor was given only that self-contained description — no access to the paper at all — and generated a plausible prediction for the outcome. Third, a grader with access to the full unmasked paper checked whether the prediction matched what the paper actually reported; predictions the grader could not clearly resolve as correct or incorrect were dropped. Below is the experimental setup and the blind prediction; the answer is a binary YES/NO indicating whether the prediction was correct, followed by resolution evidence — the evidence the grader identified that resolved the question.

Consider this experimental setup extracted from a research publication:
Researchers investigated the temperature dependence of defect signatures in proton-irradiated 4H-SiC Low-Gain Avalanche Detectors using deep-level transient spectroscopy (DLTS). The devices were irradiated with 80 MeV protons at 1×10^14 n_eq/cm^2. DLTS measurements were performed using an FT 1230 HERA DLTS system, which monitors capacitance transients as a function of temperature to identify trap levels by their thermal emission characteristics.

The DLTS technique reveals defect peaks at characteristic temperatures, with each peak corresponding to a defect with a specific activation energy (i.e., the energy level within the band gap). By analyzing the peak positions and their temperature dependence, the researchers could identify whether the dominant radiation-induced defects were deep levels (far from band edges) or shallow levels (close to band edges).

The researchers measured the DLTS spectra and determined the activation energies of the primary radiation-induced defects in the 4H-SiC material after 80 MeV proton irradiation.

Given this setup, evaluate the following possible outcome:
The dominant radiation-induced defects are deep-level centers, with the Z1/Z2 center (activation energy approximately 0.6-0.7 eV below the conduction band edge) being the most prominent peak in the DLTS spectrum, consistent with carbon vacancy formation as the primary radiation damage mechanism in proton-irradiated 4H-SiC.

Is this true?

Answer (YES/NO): YES